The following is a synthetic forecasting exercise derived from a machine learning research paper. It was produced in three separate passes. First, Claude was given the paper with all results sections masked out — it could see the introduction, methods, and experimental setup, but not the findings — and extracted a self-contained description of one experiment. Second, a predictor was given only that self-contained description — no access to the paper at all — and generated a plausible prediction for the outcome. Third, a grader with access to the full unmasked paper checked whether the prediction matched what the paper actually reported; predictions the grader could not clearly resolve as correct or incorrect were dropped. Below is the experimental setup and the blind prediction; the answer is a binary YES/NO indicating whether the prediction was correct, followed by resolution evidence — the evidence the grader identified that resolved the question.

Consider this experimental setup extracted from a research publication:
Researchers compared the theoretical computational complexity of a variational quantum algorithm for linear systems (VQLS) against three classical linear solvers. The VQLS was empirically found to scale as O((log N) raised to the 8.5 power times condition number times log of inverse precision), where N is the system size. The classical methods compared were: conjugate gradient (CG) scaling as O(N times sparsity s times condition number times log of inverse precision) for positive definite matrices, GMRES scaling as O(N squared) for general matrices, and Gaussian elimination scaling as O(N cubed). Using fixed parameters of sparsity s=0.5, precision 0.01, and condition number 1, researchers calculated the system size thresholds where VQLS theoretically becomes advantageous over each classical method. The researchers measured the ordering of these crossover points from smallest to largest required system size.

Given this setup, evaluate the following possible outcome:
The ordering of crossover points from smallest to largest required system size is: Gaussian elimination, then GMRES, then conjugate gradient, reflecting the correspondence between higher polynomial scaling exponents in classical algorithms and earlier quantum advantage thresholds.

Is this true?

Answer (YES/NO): YES